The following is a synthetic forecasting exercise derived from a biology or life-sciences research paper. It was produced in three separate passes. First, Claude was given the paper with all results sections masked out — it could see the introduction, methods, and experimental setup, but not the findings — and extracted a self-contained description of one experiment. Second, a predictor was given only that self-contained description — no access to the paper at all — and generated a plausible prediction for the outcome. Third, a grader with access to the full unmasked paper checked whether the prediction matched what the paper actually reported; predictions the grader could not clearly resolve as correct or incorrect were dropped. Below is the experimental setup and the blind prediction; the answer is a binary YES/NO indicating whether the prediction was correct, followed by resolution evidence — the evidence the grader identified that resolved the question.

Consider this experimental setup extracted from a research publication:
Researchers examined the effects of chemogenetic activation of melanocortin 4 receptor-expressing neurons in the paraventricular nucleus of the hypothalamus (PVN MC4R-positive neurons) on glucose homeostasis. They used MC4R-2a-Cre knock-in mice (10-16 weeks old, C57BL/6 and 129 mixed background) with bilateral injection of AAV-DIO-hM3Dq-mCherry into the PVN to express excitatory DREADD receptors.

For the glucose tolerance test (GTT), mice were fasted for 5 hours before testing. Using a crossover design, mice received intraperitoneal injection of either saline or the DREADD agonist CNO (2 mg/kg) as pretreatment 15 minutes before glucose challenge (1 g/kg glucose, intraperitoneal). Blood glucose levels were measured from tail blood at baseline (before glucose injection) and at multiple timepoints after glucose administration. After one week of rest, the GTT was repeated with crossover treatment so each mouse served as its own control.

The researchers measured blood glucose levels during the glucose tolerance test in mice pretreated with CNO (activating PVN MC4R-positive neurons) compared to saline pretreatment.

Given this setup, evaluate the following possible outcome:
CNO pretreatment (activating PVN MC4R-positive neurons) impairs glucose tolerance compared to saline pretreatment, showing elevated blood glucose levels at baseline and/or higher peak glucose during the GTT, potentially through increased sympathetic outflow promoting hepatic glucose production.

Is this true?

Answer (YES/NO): NO